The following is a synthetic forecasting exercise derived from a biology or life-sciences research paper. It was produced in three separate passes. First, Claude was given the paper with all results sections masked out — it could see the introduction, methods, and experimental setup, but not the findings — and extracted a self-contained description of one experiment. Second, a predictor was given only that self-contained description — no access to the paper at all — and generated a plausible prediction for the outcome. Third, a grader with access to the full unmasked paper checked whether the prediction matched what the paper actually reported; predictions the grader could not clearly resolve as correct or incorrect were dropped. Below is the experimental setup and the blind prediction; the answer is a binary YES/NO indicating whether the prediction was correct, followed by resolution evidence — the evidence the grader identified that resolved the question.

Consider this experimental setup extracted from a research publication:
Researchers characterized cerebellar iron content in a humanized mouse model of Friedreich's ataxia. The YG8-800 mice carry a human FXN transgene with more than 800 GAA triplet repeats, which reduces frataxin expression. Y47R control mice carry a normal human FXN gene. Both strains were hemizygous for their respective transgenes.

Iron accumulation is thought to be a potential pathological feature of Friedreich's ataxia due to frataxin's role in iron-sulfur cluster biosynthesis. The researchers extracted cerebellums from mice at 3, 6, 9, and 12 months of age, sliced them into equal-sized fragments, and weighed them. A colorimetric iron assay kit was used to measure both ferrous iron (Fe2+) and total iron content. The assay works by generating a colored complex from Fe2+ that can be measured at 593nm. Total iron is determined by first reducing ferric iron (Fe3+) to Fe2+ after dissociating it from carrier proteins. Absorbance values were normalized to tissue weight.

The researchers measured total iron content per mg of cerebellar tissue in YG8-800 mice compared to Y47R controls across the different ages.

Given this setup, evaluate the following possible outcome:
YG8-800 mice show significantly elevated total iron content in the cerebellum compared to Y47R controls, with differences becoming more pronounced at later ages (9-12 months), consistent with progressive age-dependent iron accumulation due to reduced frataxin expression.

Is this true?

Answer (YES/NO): NO